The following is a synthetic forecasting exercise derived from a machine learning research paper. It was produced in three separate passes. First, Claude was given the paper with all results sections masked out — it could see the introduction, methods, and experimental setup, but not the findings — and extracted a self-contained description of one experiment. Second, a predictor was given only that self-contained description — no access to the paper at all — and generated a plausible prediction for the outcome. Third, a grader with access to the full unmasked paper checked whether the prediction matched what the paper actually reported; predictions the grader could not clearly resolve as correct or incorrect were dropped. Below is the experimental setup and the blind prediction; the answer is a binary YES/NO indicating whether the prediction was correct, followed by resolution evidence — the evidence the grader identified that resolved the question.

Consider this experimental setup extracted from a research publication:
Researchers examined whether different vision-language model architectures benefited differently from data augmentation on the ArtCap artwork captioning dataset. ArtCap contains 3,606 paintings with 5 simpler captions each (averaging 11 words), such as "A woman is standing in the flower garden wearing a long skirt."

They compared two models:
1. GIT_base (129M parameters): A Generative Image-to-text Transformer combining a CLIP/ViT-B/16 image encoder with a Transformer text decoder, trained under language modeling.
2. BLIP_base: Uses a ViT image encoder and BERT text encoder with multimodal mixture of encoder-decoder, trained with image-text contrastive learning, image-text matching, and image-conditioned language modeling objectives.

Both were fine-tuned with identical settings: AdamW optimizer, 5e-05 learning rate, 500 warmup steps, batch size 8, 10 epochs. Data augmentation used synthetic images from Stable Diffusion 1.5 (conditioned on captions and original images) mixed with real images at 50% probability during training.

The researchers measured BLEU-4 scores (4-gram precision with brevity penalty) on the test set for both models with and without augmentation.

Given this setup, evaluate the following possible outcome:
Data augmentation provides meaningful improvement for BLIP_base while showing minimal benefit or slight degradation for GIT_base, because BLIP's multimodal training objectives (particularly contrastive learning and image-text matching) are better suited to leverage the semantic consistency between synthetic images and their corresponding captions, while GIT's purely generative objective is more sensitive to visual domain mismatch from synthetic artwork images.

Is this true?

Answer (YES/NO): NO